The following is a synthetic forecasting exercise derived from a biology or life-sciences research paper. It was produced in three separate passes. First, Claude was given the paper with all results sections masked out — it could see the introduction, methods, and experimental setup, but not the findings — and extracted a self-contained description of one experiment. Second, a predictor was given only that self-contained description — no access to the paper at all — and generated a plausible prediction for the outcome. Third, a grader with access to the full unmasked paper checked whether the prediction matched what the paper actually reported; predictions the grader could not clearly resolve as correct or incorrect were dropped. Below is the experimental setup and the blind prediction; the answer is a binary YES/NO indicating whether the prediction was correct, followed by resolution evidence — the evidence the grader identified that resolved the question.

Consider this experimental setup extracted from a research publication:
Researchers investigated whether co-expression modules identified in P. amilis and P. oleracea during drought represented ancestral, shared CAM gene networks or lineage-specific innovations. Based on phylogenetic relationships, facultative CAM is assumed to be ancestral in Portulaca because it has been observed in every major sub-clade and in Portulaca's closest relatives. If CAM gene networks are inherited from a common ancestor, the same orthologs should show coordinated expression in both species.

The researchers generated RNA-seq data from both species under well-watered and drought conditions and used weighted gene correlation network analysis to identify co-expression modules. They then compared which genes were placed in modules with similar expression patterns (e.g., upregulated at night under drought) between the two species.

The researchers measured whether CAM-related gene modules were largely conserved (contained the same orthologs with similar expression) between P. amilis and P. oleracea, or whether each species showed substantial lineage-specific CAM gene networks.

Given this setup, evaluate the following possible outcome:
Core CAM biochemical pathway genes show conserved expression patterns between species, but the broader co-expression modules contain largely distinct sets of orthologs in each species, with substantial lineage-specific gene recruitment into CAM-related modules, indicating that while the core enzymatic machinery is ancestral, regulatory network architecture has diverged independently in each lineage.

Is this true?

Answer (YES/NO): NO